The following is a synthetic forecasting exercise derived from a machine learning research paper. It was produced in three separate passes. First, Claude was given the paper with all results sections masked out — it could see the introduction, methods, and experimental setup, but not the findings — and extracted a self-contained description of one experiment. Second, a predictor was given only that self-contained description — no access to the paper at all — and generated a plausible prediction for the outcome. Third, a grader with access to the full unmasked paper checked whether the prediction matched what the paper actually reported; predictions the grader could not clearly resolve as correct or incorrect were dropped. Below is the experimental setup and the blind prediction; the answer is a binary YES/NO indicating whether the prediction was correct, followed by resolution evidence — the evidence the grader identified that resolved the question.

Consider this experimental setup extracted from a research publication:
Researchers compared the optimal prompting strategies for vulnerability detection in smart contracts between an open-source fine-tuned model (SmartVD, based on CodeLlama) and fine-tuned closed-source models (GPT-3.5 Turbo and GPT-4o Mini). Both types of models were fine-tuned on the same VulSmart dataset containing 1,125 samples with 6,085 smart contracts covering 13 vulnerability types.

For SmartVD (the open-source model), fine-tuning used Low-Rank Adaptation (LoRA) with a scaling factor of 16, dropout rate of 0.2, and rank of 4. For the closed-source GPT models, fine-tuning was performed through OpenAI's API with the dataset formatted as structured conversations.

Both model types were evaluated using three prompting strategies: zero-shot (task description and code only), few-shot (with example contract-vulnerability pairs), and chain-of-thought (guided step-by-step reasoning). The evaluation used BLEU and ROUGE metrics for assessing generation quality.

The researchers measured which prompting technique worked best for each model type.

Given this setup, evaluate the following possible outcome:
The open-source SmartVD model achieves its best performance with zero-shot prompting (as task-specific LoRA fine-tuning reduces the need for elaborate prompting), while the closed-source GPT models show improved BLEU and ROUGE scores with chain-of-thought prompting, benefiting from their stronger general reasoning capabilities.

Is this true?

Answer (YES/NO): NO